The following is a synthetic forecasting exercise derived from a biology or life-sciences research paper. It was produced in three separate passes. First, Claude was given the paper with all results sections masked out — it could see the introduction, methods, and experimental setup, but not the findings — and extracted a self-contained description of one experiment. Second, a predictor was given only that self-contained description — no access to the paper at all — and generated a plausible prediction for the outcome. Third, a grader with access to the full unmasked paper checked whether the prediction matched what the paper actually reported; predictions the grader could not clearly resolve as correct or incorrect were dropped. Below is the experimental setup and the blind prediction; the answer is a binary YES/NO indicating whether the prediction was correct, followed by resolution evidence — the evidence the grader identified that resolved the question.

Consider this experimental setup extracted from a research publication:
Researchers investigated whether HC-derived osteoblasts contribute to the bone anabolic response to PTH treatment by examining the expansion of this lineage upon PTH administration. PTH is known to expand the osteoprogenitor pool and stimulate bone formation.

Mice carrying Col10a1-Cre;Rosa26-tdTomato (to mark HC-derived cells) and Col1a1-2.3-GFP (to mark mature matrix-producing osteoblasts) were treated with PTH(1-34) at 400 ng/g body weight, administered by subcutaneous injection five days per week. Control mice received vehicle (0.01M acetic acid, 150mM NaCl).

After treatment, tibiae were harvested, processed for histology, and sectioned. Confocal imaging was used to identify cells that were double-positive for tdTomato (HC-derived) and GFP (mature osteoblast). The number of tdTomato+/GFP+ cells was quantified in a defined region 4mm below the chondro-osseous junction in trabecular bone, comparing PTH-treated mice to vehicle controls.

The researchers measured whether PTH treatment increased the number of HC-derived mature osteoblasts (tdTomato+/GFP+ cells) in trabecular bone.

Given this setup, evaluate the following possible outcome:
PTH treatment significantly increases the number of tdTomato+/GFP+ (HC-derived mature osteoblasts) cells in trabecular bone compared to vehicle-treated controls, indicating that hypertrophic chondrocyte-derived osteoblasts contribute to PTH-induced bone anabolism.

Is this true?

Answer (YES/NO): YES